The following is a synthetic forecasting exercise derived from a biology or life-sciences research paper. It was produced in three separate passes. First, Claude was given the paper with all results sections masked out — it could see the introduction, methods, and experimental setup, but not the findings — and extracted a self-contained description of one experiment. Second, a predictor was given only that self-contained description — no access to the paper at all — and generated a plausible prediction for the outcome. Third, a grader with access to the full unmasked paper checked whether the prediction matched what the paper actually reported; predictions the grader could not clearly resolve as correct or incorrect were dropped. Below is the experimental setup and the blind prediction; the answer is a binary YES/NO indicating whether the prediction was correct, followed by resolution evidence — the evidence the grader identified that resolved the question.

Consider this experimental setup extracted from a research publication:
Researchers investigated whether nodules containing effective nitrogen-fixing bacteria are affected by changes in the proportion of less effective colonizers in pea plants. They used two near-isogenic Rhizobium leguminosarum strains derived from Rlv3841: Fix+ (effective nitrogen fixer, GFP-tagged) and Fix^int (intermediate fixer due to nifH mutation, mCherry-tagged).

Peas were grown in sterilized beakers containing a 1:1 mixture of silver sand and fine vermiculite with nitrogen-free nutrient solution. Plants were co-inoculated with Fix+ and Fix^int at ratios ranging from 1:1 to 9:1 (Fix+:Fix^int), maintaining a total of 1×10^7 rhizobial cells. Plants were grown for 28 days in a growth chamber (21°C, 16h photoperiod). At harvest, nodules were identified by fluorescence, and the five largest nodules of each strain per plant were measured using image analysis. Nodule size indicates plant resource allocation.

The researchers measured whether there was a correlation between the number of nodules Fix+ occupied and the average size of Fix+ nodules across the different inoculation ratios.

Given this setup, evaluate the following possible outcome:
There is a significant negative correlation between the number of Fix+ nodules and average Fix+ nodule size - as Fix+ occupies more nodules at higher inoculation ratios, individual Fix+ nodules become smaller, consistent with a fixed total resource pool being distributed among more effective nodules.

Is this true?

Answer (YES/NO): NO